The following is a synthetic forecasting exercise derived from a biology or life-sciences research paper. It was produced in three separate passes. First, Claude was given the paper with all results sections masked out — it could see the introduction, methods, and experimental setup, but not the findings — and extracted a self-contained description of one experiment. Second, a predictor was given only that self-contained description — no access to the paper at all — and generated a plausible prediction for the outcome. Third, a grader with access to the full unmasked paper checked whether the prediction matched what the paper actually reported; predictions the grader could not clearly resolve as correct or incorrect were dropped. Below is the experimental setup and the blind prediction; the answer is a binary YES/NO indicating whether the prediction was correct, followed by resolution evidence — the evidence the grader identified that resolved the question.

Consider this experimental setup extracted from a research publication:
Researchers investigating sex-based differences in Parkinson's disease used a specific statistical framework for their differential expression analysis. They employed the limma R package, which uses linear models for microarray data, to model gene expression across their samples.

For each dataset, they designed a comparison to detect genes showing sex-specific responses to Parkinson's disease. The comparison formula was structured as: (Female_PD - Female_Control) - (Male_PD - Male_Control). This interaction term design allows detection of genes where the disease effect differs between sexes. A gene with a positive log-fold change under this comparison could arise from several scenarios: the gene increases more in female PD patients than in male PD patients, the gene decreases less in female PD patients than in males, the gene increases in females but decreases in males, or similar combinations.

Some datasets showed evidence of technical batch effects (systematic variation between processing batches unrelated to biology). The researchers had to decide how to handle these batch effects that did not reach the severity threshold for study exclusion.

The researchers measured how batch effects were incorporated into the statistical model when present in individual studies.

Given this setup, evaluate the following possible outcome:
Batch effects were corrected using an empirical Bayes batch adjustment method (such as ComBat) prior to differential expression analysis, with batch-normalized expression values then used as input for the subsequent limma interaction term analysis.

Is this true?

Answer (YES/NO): NO